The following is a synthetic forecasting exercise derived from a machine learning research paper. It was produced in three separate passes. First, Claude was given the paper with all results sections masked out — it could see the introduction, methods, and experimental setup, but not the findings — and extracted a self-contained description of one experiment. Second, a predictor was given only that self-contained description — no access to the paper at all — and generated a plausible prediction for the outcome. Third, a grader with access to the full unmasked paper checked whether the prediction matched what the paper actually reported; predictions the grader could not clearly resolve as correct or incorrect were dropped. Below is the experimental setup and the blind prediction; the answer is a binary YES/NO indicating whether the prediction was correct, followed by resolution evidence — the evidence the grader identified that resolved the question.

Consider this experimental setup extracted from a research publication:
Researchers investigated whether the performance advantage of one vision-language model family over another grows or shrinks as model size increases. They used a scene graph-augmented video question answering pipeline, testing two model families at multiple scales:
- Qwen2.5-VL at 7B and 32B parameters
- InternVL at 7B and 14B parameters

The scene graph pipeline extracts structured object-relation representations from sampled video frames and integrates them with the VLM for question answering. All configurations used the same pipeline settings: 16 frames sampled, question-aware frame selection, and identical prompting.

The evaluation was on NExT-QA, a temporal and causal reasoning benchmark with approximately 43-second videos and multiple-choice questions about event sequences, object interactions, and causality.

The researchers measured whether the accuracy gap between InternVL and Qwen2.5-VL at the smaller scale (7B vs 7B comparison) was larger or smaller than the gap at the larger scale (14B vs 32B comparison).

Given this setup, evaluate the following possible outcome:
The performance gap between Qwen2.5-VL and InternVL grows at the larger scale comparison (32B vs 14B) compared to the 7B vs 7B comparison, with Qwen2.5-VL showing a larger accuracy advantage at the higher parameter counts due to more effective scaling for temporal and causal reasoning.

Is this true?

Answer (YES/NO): NO